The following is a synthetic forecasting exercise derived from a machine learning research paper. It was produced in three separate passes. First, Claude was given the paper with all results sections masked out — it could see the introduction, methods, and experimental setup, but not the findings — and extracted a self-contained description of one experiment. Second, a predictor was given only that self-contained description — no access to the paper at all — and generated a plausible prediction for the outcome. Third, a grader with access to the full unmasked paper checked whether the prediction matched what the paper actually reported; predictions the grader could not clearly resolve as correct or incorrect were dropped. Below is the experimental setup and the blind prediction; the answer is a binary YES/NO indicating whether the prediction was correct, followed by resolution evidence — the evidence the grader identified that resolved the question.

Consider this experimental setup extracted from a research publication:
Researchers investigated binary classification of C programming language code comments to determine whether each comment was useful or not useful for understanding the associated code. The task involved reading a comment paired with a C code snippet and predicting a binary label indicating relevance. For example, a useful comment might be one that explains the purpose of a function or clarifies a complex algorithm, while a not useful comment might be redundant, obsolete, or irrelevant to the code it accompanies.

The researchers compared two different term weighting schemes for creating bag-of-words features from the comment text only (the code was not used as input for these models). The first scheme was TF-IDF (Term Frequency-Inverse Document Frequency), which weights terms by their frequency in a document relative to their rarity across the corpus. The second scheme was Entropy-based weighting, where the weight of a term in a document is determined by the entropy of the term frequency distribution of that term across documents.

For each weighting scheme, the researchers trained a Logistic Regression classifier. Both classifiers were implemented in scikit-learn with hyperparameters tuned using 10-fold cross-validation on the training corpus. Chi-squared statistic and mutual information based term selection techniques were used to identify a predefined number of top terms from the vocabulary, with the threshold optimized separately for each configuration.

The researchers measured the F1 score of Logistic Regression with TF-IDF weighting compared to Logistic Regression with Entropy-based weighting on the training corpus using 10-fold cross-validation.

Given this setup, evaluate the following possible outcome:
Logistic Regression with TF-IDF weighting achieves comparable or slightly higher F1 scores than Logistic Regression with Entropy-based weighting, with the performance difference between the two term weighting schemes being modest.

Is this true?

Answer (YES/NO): YES